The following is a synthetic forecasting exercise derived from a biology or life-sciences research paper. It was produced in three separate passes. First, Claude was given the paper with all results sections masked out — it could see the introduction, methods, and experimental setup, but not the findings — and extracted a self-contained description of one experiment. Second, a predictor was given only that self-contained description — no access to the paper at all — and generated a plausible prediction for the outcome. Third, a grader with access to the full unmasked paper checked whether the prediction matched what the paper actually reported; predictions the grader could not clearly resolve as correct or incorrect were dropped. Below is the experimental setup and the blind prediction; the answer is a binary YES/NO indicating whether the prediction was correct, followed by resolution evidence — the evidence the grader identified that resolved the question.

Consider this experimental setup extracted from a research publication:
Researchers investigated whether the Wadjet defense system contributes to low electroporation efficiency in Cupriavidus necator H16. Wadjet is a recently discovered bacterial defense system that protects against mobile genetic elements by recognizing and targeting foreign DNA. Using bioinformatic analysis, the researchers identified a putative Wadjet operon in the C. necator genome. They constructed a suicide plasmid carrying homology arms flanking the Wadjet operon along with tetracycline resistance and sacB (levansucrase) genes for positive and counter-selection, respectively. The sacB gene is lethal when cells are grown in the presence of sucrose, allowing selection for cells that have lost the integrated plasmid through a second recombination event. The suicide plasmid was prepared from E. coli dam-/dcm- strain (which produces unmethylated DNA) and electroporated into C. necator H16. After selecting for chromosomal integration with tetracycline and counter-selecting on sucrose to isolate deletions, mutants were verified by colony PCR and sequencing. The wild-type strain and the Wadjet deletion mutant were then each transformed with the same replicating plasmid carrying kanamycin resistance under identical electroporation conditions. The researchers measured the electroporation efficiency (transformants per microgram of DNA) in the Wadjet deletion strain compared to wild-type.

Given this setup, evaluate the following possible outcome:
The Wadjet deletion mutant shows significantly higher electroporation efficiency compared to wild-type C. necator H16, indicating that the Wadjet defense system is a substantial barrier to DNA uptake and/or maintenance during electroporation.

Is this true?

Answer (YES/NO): NO